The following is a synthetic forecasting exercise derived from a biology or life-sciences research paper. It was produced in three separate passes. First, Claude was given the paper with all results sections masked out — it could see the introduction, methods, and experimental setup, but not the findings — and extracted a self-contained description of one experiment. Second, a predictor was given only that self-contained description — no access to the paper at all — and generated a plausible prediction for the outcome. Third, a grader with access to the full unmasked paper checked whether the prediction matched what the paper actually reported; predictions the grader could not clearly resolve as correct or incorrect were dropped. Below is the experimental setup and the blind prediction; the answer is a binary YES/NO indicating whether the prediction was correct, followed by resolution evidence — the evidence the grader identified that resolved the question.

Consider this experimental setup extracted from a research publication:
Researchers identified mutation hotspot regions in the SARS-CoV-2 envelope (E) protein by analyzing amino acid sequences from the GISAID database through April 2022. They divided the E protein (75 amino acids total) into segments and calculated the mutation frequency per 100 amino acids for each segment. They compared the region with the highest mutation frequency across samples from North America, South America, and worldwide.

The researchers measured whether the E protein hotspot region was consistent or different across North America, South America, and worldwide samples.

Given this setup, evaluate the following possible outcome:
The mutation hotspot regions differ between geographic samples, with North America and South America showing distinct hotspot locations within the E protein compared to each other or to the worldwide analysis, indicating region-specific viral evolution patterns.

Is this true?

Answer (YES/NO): NO